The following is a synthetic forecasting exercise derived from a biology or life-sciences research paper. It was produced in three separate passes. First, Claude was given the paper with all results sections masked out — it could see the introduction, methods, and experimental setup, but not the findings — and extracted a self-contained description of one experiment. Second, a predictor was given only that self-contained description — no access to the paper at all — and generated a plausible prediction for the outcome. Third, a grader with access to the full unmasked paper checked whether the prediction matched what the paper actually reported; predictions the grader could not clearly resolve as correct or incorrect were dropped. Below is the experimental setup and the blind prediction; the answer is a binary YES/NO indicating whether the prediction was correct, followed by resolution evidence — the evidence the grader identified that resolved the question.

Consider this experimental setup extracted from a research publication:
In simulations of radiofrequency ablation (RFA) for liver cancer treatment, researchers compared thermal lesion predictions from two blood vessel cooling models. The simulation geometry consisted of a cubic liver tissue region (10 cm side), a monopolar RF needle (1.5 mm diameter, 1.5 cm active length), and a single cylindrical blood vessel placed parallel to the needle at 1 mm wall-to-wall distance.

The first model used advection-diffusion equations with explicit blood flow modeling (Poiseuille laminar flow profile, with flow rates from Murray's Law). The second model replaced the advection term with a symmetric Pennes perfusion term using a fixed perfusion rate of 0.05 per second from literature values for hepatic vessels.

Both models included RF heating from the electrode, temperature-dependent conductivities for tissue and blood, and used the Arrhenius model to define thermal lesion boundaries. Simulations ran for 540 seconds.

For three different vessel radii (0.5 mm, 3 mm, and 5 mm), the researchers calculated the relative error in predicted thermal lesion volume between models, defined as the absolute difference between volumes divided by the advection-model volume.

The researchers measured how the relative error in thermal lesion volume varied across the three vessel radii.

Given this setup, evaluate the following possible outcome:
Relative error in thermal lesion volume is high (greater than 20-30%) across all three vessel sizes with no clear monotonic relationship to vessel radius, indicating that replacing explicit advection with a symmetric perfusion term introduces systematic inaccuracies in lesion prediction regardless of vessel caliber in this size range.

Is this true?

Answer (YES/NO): YES